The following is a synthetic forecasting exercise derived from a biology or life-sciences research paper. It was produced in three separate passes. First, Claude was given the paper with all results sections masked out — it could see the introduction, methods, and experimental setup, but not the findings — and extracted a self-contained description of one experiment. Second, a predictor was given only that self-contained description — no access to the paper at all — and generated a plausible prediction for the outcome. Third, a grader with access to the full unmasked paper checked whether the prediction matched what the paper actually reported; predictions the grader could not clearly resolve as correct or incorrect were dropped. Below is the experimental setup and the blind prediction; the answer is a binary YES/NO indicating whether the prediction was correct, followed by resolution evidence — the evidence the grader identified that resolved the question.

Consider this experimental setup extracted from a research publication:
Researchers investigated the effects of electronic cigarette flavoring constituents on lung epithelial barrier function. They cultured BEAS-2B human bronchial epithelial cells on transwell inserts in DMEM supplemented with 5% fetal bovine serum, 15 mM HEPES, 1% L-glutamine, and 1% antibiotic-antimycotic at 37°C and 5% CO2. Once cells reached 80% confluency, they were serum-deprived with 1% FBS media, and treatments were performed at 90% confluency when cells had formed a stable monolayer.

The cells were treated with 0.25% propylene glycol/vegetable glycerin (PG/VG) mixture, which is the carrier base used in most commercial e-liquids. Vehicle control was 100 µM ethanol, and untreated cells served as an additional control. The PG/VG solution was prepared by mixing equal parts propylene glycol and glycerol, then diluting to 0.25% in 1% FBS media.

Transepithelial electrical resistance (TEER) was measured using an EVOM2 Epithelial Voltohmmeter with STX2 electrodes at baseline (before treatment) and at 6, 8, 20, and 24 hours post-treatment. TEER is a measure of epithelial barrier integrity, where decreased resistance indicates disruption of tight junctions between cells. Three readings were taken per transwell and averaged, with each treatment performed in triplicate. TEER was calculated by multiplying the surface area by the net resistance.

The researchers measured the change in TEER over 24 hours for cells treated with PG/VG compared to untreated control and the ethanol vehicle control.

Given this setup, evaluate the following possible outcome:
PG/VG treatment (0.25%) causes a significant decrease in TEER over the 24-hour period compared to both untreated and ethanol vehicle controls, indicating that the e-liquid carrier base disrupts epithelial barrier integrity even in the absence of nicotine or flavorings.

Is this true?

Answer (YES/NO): YES